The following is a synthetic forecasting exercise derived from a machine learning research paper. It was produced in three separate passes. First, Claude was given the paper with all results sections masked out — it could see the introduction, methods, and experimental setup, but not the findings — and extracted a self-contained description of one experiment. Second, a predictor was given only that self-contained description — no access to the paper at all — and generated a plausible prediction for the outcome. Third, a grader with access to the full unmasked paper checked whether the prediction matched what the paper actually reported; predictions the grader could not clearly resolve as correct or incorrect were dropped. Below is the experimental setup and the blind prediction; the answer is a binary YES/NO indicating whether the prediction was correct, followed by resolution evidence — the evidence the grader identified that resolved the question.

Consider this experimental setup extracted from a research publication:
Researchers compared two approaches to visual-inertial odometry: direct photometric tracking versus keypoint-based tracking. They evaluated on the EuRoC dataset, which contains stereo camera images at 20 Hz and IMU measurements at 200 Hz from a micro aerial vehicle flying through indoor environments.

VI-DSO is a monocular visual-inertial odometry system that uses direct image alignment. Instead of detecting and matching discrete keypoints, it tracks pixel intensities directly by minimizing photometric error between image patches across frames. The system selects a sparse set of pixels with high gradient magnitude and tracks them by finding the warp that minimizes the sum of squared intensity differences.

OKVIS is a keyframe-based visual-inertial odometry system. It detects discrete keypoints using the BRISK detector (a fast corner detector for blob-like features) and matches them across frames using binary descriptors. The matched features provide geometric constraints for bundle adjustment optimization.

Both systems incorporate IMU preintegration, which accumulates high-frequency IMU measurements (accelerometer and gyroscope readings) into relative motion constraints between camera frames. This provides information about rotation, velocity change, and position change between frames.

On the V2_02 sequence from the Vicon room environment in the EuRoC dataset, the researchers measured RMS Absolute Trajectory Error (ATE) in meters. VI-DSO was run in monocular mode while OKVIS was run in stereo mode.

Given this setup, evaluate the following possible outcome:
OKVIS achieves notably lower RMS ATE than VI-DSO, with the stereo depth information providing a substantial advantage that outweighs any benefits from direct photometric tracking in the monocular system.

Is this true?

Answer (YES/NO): NO